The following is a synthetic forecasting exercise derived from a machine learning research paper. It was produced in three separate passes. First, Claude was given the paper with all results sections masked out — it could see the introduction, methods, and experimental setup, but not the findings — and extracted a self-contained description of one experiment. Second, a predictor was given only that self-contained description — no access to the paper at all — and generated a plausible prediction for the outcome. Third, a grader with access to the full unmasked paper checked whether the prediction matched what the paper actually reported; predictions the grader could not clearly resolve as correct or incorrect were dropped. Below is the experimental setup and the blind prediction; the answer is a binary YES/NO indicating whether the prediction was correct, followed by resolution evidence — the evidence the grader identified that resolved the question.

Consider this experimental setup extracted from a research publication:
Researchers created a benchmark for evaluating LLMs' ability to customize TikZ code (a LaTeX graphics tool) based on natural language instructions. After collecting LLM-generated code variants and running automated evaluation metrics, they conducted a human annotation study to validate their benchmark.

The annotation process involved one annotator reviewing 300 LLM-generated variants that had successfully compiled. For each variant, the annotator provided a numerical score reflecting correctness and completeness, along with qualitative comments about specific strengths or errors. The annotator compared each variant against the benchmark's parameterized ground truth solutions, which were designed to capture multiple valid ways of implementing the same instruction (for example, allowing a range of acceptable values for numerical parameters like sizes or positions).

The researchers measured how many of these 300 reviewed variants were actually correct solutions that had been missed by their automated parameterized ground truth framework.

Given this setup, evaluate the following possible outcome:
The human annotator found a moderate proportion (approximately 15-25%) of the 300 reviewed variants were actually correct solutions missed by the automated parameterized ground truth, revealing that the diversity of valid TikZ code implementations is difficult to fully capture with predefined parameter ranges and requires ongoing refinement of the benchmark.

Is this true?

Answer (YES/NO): NO